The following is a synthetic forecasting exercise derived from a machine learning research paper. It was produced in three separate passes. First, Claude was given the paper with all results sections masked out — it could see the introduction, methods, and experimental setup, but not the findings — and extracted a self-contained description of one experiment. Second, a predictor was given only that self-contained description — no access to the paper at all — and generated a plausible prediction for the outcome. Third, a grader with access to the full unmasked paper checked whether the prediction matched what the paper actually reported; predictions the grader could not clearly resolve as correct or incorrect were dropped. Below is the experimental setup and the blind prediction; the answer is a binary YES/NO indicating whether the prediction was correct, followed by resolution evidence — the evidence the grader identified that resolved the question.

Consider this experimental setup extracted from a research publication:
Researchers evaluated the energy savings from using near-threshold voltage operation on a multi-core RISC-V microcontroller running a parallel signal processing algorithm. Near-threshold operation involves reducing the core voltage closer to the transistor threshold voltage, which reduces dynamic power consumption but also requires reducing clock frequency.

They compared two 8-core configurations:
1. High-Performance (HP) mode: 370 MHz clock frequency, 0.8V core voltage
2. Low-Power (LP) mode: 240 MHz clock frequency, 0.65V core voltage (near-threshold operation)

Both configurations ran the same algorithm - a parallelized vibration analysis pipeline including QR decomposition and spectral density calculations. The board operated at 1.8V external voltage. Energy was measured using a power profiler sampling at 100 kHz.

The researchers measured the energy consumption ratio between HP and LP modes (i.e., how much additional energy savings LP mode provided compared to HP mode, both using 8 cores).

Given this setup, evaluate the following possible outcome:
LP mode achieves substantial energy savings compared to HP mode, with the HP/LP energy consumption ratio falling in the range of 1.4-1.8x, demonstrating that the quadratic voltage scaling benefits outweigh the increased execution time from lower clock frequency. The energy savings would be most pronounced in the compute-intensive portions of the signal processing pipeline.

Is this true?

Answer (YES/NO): YES